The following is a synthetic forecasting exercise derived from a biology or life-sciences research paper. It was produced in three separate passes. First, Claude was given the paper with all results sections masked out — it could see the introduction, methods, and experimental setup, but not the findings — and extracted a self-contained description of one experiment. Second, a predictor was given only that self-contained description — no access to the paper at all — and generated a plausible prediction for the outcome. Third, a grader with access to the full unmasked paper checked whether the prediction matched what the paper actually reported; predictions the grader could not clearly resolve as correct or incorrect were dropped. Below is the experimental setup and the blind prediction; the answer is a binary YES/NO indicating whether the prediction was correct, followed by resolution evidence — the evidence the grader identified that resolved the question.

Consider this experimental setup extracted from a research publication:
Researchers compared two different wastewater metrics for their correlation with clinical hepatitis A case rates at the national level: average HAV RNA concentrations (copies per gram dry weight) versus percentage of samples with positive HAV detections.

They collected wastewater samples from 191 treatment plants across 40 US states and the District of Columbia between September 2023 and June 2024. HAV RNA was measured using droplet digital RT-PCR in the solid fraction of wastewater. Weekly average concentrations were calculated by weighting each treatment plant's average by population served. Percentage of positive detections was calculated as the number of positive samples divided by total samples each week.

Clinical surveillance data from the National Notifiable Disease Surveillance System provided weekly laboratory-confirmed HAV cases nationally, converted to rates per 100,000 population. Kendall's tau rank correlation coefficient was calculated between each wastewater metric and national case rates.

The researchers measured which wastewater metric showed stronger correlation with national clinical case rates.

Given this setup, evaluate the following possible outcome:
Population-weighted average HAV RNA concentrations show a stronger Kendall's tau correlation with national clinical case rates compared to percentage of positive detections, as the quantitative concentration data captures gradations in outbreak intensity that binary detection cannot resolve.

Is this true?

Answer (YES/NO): NO